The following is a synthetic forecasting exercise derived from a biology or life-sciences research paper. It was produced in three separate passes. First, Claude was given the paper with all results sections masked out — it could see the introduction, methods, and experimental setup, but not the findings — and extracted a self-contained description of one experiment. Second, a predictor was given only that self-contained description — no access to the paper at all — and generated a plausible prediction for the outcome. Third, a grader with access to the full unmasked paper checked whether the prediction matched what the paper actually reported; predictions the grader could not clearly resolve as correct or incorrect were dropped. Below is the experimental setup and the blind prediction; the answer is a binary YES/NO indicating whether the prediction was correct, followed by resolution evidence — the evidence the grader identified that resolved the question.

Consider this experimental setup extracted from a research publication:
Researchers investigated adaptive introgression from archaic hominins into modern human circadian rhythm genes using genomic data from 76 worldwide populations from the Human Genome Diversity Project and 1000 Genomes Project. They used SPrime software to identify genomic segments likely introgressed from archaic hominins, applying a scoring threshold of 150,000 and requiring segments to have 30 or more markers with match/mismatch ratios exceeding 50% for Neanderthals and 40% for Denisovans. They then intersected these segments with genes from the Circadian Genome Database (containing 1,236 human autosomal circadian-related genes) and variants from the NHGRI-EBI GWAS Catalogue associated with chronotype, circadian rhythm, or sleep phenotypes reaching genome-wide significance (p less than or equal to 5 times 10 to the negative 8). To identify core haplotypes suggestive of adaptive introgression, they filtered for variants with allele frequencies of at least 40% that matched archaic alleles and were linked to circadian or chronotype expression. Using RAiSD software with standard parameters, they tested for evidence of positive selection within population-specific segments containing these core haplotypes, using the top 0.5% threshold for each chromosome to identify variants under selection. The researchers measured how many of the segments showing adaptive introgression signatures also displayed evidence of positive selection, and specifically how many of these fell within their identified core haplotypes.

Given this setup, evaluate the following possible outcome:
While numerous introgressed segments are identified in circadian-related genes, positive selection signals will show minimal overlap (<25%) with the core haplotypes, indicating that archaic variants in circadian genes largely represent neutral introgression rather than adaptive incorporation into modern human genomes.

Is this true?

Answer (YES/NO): NO